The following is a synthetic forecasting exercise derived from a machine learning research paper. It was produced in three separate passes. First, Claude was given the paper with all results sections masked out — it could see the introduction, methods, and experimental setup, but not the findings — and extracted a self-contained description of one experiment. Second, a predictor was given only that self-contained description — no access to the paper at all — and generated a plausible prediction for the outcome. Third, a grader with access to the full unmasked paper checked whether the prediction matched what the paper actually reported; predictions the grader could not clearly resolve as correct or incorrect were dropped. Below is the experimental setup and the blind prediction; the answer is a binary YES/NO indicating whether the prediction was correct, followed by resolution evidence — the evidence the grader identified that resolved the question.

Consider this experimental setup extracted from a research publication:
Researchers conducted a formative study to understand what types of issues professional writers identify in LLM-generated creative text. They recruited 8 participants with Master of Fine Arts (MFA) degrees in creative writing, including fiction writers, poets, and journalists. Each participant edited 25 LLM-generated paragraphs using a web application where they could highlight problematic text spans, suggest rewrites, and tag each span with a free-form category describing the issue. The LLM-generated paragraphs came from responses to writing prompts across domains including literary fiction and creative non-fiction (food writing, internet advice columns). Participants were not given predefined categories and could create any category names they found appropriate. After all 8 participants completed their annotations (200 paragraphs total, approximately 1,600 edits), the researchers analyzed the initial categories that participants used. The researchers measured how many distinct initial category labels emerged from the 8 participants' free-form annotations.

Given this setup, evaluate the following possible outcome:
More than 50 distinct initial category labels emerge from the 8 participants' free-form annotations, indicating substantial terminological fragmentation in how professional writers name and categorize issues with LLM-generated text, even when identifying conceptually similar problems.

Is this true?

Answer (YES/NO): NO